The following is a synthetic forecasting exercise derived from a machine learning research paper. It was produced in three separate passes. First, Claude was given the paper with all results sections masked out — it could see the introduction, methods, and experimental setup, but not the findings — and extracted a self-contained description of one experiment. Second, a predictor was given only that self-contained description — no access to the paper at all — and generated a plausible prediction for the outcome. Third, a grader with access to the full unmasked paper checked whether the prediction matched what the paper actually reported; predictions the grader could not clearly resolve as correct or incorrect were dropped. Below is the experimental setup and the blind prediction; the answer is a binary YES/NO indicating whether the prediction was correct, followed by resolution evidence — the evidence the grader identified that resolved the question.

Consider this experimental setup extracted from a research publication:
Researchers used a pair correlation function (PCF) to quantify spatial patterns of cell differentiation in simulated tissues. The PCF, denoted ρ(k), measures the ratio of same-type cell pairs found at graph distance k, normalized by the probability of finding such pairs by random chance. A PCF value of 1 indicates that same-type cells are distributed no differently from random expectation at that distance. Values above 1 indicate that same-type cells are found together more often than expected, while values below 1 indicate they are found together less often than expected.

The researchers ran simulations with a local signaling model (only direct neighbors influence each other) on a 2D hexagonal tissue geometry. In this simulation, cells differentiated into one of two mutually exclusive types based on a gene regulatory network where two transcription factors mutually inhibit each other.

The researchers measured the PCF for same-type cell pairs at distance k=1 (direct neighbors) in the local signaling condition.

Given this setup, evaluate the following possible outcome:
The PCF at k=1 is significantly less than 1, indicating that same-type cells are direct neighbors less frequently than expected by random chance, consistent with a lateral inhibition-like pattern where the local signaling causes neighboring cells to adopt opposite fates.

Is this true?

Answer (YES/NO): YES